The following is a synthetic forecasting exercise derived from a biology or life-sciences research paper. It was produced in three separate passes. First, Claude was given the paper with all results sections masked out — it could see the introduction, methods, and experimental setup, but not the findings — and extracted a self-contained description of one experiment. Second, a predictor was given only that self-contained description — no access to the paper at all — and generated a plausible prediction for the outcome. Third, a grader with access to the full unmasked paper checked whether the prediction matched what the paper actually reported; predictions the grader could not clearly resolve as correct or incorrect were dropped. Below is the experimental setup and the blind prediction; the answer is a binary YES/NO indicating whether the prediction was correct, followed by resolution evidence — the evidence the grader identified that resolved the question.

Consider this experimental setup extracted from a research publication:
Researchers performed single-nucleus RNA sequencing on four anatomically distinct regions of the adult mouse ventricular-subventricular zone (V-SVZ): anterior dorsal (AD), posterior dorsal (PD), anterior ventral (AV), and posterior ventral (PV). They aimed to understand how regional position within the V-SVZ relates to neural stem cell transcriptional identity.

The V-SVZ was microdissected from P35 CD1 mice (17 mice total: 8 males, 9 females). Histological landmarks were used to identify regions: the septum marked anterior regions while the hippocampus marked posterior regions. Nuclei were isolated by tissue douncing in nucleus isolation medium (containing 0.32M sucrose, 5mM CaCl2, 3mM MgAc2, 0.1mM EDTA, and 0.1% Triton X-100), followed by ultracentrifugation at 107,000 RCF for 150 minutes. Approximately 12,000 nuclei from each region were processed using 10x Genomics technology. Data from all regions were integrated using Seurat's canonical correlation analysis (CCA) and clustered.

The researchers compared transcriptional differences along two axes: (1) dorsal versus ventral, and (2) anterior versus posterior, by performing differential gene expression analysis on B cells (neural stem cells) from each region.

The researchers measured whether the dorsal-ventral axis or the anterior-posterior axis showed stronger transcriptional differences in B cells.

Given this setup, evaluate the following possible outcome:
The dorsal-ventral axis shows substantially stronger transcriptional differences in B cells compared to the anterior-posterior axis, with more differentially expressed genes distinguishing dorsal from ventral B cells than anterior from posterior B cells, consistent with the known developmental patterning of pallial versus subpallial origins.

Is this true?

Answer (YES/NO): YES